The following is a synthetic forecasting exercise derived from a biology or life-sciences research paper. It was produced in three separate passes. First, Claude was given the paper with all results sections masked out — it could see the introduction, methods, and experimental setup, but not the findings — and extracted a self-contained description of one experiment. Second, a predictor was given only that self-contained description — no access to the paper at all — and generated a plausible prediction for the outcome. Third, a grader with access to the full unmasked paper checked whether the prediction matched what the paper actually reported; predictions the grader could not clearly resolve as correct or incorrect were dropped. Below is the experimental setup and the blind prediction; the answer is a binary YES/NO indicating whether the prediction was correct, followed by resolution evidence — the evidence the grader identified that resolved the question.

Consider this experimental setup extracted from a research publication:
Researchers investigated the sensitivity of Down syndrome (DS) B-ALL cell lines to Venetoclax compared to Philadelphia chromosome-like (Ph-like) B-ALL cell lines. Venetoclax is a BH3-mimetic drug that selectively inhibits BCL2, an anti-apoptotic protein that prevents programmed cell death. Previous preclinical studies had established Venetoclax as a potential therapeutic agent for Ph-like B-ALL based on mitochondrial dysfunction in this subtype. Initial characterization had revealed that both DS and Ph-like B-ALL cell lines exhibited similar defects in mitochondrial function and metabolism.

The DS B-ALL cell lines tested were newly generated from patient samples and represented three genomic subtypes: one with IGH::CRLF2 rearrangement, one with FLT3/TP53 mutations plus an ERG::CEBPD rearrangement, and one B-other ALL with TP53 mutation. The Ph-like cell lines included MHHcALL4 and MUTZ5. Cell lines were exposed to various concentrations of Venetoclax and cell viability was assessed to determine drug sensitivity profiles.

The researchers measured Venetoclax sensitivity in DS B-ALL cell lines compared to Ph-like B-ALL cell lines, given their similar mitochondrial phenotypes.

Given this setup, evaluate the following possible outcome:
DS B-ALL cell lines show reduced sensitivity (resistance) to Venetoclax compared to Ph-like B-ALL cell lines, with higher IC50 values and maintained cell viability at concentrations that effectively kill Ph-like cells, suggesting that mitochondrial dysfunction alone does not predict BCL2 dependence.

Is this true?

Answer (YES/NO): NO